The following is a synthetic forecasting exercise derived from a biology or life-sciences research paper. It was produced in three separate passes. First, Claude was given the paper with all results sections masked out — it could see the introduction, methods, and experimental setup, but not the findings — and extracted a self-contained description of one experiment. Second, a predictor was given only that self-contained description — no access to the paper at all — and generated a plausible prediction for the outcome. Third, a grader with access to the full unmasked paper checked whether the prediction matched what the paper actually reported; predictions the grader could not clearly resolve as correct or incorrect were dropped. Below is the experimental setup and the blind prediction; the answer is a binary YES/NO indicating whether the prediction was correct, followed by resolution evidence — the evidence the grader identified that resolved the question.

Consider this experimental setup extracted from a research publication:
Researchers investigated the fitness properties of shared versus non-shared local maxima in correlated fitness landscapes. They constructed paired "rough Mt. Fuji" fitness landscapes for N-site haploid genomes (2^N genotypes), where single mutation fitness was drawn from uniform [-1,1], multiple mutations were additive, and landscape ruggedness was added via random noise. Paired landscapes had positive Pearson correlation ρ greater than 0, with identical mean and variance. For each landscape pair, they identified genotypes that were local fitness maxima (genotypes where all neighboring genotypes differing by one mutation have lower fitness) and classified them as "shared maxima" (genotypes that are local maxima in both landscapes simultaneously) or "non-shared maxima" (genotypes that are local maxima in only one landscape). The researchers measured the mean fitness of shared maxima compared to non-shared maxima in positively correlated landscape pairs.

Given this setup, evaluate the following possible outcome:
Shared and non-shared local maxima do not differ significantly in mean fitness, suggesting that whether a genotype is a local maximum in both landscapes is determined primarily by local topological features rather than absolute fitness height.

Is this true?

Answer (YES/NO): NO